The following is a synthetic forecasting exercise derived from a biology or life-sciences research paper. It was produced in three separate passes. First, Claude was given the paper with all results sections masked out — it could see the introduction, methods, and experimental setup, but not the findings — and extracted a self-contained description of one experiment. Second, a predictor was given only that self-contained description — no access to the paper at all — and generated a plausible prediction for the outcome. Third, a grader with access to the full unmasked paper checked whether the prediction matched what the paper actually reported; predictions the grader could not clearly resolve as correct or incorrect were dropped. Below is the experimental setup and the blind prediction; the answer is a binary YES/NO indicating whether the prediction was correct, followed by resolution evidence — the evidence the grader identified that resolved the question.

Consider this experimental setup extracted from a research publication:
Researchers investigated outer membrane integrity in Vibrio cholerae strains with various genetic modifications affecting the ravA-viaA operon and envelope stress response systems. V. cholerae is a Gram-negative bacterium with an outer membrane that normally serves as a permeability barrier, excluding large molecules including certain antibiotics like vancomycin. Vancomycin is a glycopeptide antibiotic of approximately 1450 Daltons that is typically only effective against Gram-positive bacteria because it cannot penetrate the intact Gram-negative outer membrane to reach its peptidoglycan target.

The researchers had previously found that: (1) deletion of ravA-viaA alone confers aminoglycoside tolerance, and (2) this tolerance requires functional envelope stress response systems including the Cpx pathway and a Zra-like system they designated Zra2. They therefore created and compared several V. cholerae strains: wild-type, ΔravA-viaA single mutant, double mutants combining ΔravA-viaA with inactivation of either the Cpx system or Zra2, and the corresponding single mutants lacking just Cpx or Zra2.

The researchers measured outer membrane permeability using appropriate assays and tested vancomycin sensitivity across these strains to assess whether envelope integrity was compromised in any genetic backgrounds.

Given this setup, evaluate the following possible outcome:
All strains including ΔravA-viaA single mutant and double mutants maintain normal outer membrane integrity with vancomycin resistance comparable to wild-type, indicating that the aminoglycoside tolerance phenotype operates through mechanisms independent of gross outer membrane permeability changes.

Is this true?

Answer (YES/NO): NO